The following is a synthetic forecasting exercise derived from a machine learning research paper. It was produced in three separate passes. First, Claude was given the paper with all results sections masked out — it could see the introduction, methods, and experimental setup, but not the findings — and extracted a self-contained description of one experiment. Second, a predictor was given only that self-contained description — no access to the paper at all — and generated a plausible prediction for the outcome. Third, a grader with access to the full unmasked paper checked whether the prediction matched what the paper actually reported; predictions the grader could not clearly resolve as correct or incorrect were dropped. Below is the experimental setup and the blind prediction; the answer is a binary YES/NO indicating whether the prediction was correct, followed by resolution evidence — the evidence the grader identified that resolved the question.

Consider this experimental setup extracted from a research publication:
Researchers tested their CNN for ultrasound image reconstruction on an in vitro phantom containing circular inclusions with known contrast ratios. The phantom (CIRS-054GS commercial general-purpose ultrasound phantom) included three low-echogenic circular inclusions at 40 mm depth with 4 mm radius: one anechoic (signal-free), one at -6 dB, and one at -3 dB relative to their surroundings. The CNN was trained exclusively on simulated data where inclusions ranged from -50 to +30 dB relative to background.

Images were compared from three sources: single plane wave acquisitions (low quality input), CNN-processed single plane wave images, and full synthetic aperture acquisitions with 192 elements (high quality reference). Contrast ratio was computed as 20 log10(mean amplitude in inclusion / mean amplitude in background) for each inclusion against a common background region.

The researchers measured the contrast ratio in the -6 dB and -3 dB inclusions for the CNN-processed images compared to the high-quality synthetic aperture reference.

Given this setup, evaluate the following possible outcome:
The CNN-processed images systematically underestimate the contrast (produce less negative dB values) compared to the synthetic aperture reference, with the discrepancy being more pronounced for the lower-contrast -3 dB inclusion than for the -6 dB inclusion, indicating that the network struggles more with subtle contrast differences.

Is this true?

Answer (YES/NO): NO